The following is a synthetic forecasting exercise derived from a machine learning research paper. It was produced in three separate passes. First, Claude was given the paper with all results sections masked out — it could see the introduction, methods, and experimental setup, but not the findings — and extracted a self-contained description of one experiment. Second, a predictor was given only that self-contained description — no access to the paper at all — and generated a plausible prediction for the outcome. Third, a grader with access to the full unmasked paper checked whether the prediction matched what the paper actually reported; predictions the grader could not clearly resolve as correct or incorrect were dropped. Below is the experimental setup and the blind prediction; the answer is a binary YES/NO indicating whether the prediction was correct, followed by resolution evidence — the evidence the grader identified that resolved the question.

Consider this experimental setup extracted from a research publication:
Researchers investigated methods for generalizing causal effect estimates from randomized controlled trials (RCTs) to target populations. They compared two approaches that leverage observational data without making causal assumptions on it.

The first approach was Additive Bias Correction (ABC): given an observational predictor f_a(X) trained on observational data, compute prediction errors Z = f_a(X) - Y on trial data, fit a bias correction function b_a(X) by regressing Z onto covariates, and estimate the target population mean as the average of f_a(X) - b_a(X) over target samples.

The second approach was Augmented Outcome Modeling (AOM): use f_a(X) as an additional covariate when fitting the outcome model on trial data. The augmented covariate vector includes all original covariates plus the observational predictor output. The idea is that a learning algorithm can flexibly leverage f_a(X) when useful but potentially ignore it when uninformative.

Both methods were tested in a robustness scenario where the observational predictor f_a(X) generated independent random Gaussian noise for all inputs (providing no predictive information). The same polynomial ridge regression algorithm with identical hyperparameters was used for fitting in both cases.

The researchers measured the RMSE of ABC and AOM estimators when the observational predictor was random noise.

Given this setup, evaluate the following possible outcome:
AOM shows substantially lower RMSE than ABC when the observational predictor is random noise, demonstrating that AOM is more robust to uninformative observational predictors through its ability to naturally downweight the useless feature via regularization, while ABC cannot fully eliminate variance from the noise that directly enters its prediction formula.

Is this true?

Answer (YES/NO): YES